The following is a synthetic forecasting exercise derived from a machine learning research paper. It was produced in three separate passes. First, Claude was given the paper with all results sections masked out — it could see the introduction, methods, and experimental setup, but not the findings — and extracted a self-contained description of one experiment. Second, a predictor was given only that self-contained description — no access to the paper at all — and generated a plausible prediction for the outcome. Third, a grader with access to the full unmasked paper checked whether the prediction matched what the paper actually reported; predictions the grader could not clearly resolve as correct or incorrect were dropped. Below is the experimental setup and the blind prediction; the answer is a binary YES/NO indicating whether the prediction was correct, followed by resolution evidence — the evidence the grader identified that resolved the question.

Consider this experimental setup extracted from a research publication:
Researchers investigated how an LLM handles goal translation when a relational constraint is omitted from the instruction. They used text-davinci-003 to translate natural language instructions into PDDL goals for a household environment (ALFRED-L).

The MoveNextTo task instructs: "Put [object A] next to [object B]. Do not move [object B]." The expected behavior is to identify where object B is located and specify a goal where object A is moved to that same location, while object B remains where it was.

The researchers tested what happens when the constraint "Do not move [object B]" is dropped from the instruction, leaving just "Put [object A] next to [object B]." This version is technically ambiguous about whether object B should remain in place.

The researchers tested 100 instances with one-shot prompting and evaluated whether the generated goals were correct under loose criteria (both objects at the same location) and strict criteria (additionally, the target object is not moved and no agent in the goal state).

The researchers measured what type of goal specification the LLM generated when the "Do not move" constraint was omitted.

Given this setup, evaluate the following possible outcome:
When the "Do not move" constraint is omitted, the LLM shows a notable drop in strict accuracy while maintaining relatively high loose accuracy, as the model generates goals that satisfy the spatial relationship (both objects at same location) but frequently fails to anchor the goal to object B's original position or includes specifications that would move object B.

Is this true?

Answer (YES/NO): YES